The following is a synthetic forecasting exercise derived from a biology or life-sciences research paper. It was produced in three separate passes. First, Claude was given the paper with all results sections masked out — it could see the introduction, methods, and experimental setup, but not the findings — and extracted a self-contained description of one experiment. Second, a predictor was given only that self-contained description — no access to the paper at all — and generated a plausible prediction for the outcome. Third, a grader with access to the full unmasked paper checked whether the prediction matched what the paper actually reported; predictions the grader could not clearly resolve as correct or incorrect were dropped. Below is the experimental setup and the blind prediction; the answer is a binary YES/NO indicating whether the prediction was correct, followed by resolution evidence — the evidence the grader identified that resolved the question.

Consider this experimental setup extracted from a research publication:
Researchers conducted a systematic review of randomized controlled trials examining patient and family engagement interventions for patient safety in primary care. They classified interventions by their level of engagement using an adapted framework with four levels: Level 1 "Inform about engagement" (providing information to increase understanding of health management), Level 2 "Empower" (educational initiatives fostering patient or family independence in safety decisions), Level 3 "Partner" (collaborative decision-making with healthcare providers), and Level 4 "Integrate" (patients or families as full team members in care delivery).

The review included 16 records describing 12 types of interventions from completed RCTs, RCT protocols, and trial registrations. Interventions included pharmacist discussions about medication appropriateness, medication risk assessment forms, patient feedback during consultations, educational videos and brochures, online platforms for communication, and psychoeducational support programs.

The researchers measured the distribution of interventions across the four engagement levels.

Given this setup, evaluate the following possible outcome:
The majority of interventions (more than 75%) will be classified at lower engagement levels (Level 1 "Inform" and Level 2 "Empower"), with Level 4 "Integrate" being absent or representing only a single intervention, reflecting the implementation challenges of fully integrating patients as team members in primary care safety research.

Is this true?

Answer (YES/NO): YES